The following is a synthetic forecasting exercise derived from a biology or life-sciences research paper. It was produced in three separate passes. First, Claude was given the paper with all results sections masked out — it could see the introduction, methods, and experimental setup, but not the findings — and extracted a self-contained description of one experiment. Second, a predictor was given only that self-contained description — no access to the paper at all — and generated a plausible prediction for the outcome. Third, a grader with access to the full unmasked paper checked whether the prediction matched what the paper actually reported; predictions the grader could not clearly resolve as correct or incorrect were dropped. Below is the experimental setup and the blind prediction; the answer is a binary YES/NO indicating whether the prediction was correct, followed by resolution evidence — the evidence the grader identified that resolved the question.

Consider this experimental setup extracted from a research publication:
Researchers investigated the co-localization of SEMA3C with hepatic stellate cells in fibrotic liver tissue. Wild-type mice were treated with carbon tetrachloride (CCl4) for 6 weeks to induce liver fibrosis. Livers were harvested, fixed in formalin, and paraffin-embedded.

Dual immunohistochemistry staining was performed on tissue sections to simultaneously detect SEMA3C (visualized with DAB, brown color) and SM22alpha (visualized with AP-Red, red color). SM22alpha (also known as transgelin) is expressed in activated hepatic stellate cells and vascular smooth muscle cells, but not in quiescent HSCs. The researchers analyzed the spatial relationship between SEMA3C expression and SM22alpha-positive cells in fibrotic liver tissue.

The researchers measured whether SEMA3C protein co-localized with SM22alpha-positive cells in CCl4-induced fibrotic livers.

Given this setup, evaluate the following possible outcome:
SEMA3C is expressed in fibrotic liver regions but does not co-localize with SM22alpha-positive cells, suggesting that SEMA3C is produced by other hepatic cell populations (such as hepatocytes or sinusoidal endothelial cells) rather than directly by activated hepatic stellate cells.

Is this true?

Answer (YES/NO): NO